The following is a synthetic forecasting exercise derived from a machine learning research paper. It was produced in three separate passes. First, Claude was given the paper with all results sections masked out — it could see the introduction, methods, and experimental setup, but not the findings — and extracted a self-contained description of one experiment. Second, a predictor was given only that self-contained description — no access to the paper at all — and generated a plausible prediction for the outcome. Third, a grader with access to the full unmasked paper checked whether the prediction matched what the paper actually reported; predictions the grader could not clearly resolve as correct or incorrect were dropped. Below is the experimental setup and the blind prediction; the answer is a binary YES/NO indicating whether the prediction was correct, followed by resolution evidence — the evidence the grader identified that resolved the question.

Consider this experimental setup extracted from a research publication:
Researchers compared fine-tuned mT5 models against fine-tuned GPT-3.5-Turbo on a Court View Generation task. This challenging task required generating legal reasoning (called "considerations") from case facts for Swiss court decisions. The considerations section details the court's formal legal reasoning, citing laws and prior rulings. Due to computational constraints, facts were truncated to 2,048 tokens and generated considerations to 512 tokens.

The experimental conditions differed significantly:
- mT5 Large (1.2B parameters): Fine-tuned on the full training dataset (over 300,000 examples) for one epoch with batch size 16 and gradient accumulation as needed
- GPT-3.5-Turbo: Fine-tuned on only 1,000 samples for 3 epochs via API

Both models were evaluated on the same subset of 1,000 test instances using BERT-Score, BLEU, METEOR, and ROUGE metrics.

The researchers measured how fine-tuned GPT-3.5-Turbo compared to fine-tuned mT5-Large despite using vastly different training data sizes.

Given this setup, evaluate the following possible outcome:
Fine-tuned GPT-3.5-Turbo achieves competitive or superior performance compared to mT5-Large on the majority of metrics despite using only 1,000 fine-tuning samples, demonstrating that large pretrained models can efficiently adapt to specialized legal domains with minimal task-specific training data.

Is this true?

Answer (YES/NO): NO